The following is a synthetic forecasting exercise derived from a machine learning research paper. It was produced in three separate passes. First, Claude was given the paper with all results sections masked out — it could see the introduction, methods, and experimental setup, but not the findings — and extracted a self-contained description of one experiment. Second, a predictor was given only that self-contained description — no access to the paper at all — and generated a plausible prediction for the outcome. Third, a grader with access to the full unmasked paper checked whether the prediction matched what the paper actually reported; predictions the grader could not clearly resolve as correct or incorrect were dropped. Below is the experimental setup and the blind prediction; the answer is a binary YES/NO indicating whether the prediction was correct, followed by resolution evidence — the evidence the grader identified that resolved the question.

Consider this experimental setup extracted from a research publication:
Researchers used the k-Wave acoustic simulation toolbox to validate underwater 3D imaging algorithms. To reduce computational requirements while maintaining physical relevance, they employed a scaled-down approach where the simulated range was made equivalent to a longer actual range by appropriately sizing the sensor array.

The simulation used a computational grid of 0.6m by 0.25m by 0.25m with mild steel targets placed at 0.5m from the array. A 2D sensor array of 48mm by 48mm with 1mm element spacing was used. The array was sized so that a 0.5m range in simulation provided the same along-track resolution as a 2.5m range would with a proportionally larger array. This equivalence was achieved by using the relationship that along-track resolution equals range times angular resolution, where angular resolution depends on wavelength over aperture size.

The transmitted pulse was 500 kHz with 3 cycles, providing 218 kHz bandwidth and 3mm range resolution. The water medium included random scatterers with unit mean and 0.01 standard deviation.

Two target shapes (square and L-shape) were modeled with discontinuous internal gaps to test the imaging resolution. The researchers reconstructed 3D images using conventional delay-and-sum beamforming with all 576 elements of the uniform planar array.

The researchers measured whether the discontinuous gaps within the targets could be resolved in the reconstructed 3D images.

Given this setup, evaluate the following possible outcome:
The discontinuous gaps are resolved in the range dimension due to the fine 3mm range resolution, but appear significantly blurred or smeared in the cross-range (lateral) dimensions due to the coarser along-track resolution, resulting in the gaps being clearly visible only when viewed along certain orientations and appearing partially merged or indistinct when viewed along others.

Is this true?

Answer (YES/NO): NO